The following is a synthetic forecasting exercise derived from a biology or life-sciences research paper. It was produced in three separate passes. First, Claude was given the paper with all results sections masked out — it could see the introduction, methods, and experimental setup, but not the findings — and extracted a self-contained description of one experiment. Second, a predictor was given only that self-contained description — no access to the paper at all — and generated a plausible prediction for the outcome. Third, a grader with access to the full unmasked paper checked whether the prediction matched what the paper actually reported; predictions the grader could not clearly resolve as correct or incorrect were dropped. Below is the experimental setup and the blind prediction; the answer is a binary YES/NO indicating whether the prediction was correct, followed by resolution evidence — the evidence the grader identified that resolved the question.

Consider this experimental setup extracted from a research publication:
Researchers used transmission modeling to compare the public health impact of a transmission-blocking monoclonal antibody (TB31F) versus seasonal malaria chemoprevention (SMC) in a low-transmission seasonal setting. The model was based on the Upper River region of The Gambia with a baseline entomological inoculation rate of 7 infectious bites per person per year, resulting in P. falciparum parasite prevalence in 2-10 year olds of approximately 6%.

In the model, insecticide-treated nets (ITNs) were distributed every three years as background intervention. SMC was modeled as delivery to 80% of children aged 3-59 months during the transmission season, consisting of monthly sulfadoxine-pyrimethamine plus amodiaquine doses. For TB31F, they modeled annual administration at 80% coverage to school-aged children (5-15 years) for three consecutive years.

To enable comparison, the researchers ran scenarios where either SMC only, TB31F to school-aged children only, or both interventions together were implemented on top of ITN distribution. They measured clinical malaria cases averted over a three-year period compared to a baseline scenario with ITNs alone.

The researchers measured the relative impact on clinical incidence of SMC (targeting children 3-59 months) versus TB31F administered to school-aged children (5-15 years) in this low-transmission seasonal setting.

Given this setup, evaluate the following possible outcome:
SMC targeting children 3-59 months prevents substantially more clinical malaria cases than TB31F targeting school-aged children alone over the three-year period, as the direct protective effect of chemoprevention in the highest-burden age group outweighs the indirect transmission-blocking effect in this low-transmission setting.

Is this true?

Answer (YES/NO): NO